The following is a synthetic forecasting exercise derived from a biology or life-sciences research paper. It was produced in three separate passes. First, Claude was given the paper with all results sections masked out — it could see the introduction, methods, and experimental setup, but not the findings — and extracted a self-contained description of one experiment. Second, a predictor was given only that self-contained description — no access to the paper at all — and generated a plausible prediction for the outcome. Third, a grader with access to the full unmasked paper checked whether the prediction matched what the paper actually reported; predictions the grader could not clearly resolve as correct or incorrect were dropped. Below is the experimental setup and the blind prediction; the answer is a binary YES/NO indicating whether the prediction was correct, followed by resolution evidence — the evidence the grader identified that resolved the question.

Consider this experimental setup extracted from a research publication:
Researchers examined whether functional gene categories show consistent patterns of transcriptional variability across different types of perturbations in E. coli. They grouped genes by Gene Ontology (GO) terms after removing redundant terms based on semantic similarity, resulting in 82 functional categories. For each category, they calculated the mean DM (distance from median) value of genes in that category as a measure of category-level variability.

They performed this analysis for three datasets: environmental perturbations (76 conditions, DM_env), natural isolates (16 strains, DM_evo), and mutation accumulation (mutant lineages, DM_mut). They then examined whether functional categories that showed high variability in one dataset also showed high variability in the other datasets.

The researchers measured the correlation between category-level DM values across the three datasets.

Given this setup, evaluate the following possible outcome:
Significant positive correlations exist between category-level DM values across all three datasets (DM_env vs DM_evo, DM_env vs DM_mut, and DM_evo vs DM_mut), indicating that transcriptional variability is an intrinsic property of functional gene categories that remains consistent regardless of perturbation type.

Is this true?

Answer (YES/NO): YES